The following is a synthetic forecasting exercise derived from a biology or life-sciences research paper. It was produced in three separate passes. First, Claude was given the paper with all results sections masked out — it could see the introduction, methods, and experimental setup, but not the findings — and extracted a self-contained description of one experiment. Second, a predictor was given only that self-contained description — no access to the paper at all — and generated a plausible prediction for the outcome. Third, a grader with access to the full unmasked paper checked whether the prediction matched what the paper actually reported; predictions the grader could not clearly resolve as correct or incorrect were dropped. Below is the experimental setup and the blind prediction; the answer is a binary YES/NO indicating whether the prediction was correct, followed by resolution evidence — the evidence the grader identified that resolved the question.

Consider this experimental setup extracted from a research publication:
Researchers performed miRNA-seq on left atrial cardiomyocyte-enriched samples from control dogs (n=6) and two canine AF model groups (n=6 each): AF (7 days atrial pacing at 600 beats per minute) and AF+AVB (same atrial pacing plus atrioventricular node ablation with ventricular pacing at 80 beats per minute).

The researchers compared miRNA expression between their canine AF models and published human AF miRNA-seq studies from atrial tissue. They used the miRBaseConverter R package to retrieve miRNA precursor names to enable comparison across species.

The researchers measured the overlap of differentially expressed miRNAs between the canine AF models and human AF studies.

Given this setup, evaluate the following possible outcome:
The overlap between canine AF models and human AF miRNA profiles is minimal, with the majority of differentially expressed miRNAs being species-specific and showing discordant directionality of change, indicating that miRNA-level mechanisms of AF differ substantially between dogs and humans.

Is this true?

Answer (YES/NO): NO